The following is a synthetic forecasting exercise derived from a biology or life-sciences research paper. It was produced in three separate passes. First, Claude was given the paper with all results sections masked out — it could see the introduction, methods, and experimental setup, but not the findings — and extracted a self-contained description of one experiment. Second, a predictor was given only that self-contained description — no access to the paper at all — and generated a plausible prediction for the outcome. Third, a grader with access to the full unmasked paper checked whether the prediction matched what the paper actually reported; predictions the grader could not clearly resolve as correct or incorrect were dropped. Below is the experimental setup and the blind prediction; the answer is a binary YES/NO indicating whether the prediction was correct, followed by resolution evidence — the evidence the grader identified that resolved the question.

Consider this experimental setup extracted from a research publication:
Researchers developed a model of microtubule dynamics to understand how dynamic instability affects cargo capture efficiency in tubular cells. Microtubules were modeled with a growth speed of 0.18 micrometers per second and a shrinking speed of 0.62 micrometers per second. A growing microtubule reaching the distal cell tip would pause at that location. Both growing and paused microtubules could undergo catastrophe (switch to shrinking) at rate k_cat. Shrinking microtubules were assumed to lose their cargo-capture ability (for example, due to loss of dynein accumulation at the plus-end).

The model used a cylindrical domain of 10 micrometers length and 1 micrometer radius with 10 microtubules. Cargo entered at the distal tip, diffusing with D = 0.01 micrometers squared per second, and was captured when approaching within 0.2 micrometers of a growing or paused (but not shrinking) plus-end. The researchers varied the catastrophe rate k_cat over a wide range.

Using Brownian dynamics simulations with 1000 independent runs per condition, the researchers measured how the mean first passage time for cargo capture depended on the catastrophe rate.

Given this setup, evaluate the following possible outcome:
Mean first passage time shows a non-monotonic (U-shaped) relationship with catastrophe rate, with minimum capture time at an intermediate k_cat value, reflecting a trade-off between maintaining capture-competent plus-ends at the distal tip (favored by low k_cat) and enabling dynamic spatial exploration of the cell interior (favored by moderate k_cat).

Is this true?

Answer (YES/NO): YES